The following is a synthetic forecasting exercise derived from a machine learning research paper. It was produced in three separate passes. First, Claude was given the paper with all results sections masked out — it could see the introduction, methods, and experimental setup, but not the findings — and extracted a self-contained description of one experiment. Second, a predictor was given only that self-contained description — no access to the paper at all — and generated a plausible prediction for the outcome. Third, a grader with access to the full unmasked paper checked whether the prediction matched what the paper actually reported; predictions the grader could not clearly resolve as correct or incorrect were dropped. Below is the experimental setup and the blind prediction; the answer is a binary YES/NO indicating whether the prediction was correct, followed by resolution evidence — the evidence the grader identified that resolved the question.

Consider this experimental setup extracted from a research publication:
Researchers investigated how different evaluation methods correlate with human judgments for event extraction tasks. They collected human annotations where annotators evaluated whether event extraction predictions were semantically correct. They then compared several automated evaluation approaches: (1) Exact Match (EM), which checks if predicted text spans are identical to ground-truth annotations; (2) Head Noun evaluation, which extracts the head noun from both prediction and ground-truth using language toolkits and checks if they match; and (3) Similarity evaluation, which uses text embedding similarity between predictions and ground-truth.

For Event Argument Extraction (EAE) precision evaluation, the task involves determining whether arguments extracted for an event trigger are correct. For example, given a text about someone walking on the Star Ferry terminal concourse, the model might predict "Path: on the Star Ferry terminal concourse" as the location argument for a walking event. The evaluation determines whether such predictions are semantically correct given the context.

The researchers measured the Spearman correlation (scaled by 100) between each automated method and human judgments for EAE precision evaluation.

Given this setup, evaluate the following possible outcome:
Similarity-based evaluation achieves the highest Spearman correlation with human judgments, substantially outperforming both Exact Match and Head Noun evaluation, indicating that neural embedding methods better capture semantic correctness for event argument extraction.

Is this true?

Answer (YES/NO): NO